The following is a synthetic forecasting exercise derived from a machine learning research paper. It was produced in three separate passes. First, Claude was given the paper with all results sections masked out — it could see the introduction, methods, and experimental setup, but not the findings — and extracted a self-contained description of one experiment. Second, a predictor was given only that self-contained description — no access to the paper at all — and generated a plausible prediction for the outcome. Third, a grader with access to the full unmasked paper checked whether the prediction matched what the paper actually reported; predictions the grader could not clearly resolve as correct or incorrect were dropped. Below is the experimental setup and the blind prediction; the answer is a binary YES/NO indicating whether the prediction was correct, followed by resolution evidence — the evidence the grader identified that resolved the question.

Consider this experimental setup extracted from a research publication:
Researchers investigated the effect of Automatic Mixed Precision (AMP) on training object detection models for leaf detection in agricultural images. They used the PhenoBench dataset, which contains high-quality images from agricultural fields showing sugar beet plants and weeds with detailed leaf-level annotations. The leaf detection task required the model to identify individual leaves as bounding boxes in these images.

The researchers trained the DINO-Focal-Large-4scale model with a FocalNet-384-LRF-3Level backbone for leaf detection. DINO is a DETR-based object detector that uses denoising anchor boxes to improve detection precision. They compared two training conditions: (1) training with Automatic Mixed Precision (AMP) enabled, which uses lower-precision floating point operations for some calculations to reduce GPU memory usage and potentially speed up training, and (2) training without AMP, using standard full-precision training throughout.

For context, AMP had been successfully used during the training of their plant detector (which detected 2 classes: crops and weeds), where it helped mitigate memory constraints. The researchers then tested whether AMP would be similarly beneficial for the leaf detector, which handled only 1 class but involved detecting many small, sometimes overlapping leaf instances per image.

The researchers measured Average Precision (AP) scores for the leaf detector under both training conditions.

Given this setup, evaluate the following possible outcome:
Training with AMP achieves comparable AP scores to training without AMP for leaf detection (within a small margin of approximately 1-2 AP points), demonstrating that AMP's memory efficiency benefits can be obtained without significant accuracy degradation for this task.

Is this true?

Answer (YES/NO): NO